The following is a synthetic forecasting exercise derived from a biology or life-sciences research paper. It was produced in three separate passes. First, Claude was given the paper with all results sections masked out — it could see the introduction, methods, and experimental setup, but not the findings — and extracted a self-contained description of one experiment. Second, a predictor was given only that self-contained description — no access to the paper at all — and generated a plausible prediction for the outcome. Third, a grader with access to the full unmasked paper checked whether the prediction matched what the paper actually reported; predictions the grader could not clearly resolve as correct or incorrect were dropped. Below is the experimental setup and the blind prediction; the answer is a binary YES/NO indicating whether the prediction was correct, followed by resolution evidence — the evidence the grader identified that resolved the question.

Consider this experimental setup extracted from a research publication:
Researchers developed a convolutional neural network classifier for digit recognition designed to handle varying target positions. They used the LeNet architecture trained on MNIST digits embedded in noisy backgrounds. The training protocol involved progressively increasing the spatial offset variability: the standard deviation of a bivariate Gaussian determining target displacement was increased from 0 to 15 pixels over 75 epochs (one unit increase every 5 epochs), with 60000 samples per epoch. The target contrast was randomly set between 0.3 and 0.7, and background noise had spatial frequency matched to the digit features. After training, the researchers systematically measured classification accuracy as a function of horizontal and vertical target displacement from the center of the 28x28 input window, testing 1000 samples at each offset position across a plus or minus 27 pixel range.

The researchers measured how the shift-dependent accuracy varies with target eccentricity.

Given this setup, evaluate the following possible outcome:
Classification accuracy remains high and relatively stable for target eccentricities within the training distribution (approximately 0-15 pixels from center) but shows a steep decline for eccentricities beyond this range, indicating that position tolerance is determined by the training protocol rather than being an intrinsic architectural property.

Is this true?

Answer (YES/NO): NO